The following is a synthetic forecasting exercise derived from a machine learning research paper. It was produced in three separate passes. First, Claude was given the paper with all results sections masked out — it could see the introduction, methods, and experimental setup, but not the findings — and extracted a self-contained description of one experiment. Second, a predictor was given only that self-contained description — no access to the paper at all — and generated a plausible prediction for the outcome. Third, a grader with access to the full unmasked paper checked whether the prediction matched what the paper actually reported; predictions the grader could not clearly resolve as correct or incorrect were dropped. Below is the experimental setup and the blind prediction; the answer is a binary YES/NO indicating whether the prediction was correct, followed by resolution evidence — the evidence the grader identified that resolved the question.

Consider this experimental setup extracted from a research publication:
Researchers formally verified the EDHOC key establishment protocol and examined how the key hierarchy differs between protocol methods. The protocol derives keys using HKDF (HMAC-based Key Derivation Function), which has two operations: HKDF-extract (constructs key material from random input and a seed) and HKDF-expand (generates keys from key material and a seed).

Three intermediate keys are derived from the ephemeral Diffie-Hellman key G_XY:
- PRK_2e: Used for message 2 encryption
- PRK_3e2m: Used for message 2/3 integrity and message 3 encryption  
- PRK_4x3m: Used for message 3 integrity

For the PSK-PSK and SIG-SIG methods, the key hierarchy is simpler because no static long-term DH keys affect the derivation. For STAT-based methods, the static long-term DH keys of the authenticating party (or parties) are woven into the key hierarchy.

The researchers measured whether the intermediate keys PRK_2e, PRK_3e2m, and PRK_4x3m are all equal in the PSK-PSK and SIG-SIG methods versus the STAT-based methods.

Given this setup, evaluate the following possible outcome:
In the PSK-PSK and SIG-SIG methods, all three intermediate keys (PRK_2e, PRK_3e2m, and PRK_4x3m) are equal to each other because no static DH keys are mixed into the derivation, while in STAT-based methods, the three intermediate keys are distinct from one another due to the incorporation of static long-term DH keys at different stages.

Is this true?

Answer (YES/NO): NO